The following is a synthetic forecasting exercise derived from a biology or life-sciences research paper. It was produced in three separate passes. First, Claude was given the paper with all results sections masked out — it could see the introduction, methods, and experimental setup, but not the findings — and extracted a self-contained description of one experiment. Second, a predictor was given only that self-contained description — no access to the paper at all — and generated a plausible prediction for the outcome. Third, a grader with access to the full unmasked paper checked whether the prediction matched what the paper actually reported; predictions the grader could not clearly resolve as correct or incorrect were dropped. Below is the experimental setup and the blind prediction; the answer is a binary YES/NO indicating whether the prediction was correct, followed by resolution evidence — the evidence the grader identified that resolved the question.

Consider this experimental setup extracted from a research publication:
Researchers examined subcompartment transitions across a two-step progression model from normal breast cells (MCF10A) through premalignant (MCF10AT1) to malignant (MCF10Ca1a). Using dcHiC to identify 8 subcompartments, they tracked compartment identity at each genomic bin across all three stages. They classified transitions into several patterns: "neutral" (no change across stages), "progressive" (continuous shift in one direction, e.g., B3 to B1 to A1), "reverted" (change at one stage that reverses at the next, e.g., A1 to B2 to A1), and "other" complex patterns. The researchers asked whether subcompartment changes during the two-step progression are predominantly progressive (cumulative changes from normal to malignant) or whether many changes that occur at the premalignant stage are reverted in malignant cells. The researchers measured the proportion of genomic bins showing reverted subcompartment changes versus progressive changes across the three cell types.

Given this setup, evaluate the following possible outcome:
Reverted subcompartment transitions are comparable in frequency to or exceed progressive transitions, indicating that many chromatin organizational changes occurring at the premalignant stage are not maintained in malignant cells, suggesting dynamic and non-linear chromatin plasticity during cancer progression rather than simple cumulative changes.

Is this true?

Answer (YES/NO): NO